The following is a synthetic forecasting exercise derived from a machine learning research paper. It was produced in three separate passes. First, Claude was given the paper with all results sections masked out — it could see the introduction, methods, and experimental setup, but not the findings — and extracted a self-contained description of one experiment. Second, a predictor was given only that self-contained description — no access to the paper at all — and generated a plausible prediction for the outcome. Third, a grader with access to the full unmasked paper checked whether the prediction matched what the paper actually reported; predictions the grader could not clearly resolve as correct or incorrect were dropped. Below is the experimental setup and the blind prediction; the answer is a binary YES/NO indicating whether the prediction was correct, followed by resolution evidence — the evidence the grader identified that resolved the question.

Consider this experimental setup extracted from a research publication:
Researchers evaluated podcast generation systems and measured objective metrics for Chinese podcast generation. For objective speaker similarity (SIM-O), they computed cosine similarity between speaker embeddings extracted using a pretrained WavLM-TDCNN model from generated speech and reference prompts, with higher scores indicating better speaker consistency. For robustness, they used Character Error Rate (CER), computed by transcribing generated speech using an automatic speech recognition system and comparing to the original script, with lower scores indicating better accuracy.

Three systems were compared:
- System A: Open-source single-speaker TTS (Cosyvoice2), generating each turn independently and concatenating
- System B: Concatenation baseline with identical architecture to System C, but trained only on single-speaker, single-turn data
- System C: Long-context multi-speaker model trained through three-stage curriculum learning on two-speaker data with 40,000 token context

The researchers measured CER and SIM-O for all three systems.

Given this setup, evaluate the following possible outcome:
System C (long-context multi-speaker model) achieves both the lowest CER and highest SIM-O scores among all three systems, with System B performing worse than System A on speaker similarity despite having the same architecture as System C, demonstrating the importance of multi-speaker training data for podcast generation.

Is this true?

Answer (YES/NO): NO